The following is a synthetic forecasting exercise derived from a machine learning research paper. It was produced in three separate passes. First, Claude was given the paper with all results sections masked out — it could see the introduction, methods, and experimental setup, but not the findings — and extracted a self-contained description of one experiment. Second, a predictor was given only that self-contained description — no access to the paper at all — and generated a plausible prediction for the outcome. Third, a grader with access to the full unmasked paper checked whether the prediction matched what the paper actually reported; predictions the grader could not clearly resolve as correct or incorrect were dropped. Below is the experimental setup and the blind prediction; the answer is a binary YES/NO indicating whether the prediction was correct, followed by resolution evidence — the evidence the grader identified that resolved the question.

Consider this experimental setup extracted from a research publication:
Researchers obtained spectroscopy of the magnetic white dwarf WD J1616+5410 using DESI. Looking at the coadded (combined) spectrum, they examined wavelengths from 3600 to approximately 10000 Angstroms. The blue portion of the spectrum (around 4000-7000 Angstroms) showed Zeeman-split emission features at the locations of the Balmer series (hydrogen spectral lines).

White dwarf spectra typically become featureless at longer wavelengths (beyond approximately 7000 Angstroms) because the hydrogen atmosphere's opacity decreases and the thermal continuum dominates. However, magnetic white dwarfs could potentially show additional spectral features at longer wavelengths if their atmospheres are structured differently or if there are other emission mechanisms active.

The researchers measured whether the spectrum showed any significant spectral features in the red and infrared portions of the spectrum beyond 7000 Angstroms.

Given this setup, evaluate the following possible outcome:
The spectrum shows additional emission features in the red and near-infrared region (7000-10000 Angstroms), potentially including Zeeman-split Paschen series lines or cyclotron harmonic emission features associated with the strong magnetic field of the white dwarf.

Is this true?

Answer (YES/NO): NO